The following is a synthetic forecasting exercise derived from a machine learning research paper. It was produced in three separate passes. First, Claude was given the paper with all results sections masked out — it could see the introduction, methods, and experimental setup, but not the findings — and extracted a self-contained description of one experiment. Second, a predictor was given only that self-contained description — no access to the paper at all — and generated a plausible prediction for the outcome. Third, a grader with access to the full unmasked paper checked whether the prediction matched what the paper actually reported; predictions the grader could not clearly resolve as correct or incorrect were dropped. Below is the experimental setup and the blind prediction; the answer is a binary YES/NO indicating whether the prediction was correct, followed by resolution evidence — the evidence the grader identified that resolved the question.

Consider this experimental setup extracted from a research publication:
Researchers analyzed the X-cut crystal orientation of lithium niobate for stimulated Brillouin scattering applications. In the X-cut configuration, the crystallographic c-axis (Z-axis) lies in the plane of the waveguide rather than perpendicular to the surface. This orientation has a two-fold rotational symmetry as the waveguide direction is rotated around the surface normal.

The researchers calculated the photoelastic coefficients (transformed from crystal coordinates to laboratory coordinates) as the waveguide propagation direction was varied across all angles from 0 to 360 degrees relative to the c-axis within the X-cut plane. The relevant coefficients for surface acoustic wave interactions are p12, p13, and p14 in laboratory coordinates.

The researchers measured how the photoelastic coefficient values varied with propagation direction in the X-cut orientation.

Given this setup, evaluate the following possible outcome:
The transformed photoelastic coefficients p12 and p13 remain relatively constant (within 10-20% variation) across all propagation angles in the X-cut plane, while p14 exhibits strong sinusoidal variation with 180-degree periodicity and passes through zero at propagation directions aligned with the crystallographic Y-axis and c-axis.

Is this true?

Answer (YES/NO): NO